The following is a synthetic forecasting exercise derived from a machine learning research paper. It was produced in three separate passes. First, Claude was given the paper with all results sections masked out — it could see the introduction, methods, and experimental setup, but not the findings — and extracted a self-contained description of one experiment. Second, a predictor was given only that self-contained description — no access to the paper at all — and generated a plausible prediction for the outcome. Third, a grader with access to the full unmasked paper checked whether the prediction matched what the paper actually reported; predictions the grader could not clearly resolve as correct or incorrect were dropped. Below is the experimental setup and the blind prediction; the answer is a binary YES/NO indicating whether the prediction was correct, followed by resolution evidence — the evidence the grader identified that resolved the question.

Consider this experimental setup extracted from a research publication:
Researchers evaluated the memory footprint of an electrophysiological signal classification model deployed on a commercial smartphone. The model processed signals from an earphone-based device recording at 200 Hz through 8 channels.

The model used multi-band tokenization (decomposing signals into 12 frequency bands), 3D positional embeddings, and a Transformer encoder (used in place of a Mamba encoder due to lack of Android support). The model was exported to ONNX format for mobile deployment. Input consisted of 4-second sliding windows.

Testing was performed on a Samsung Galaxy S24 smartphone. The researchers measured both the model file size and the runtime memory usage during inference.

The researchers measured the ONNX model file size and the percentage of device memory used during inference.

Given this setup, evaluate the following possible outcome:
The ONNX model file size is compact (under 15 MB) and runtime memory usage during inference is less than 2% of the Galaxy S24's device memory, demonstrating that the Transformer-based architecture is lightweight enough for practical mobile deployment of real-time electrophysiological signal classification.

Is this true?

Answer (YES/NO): NO